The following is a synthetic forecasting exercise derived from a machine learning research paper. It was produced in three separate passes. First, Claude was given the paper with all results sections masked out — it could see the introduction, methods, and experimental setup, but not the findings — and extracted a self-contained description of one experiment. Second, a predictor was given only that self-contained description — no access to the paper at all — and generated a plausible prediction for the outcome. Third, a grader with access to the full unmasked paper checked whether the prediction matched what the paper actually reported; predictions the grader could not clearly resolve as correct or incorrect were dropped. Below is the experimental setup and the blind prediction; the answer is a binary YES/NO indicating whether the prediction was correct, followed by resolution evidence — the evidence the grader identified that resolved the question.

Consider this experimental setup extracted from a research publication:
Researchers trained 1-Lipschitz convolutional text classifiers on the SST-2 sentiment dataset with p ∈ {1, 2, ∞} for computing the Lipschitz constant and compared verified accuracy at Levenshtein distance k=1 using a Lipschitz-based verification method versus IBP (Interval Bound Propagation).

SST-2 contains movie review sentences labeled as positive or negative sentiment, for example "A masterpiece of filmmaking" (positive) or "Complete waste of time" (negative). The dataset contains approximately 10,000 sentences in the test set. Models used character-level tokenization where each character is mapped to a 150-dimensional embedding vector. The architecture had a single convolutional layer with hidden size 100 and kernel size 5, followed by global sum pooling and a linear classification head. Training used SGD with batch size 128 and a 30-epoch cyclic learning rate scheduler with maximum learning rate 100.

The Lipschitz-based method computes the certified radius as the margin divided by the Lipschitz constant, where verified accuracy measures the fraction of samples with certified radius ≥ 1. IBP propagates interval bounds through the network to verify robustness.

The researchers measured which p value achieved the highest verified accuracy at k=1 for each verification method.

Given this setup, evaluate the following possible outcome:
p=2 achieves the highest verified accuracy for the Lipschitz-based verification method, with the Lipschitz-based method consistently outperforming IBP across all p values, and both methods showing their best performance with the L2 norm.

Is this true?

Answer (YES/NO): NO